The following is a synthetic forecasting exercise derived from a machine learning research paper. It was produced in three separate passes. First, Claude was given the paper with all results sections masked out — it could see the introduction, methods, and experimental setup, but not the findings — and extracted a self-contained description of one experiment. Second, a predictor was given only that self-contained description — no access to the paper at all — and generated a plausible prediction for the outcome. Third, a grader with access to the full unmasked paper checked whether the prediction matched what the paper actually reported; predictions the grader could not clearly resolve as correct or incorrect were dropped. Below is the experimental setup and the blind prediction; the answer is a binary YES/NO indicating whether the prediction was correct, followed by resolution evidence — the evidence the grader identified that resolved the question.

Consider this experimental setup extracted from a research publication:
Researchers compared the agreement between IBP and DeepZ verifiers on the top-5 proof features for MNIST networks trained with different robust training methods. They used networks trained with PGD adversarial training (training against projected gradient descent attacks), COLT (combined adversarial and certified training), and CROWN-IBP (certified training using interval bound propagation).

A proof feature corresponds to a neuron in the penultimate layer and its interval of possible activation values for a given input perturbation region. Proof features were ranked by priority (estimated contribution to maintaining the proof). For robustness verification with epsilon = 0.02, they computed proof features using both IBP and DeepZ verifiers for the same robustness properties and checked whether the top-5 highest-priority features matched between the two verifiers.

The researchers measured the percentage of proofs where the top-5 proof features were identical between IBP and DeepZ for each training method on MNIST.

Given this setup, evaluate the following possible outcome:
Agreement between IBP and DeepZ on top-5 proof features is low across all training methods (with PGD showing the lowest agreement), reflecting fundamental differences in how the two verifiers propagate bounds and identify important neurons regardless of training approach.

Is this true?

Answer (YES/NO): NO